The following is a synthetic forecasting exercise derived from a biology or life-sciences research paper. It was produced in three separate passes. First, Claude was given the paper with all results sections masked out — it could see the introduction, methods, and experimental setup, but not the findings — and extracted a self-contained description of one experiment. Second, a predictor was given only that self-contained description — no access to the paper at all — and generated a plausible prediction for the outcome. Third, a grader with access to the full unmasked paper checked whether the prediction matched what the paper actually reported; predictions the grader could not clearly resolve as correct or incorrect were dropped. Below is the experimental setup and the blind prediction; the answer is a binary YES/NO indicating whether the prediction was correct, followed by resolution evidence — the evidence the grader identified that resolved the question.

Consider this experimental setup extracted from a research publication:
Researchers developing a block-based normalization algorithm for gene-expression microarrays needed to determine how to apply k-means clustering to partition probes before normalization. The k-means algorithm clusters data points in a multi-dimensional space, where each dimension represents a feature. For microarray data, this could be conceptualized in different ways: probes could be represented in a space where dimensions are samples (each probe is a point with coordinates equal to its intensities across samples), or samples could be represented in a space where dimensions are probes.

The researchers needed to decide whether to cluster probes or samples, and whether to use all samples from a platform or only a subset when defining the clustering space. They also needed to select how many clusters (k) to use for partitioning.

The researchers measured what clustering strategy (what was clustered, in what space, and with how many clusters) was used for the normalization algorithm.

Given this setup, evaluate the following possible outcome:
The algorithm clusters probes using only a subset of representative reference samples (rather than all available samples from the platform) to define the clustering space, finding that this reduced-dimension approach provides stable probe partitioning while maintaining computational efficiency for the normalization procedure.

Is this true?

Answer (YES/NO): NO